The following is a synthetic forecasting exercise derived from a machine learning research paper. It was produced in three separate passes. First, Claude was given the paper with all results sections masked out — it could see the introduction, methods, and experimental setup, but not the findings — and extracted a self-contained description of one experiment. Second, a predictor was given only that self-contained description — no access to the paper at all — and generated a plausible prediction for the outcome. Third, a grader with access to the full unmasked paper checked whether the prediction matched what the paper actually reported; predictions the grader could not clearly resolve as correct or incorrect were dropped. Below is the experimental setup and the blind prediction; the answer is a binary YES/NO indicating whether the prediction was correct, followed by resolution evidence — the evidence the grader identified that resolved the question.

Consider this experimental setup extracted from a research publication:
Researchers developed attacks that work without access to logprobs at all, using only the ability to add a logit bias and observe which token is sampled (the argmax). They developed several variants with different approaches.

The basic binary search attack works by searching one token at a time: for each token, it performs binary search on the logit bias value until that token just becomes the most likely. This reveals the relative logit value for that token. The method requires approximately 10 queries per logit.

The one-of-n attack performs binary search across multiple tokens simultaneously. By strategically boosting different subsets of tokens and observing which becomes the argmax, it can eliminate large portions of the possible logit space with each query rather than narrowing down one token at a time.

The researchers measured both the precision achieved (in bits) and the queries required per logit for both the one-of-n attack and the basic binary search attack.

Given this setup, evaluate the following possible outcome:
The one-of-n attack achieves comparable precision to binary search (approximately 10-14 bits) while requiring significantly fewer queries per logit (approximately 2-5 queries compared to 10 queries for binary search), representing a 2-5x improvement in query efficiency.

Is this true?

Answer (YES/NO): NO